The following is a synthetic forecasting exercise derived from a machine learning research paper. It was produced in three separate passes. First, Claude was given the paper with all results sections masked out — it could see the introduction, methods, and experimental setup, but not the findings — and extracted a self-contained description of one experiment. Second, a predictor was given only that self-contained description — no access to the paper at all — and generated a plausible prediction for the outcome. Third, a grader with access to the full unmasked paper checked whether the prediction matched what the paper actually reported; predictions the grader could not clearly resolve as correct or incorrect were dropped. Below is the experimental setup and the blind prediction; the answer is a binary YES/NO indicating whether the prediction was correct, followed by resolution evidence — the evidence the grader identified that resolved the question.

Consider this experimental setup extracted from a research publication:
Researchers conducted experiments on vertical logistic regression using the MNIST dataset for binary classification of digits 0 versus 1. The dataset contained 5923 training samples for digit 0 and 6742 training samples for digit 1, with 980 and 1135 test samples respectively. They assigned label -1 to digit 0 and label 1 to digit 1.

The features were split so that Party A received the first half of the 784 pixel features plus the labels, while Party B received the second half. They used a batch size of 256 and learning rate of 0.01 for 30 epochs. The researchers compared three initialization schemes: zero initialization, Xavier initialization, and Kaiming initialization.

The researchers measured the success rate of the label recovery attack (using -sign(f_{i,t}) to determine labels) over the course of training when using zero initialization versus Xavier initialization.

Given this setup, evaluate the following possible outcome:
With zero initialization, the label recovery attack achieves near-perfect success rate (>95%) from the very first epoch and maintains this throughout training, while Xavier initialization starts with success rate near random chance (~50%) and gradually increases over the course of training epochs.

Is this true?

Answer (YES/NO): NO